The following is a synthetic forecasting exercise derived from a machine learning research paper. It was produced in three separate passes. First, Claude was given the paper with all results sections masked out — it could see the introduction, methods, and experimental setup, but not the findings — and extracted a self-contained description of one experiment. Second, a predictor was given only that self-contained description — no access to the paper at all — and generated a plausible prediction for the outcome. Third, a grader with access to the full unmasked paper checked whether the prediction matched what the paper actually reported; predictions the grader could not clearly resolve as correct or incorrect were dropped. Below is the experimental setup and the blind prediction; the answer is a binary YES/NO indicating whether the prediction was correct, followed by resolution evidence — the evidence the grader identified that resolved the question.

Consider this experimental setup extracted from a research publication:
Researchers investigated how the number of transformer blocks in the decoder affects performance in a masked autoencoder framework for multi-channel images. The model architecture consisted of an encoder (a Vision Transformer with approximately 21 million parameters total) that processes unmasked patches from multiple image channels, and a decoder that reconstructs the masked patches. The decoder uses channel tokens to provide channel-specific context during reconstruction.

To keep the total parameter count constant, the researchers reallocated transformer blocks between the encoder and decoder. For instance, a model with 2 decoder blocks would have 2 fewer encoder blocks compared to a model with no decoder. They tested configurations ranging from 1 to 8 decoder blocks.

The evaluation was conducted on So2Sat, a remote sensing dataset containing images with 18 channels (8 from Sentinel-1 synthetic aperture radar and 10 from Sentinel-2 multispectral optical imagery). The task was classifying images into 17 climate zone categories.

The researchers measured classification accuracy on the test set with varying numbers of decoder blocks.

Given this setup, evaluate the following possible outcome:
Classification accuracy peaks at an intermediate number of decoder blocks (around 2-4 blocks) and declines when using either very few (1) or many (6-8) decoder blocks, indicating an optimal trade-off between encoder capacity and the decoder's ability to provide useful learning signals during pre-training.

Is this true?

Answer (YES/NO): NO